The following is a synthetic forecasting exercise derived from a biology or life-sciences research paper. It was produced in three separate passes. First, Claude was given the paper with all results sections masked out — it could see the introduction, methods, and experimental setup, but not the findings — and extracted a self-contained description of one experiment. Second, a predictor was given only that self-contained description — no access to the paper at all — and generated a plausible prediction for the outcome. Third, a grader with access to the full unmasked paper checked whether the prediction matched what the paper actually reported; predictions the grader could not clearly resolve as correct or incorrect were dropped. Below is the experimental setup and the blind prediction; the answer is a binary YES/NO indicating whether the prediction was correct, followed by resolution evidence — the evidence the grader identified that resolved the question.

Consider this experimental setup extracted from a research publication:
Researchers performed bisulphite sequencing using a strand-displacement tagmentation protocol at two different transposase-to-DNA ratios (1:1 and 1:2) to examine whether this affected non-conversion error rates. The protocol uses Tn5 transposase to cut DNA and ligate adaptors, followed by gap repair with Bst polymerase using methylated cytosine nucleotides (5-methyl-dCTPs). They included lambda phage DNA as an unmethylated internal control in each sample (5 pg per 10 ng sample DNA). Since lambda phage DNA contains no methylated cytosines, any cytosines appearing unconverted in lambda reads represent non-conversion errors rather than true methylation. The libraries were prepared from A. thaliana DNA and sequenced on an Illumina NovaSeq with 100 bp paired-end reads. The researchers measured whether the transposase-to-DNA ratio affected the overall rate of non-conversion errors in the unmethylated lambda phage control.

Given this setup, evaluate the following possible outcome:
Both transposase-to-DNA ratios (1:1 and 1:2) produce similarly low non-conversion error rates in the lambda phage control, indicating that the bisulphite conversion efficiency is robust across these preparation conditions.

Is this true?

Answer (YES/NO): NO